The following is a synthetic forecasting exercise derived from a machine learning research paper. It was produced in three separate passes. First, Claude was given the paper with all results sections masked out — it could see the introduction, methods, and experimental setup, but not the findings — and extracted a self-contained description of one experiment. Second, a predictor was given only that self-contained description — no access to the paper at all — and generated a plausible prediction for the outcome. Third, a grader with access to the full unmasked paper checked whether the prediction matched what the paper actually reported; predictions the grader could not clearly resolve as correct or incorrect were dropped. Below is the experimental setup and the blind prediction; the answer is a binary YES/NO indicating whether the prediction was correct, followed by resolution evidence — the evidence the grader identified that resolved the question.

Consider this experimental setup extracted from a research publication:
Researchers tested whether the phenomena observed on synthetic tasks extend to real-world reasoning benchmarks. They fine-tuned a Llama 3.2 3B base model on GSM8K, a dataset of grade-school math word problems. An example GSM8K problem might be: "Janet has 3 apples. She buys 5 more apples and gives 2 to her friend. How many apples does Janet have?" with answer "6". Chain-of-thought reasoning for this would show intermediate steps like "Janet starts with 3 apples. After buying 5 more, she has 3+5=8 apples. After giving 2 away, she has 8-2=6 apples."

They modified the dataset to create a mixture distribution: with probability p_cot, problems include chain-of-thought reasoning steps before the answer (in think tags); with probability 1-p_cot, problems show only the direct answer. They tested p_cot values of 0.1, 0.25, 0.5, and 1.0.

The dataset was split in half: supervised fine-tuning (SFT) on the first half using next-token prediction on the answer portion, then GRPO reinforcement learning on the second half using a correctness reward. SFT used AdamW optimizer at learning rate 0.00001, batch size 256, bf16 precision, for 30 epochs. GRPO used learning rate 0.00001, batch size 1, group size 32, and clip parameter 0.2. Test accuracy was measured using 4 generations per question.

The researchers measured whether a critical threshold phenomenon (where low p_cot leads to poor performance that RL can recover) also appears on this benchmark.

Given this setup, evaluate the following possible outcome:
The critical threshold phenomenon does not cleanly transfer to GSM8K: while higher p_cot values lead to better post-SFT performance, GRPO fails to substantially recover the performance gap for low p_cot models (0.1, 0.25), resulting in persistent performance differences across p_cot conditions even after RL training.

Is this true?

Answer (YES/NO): NO